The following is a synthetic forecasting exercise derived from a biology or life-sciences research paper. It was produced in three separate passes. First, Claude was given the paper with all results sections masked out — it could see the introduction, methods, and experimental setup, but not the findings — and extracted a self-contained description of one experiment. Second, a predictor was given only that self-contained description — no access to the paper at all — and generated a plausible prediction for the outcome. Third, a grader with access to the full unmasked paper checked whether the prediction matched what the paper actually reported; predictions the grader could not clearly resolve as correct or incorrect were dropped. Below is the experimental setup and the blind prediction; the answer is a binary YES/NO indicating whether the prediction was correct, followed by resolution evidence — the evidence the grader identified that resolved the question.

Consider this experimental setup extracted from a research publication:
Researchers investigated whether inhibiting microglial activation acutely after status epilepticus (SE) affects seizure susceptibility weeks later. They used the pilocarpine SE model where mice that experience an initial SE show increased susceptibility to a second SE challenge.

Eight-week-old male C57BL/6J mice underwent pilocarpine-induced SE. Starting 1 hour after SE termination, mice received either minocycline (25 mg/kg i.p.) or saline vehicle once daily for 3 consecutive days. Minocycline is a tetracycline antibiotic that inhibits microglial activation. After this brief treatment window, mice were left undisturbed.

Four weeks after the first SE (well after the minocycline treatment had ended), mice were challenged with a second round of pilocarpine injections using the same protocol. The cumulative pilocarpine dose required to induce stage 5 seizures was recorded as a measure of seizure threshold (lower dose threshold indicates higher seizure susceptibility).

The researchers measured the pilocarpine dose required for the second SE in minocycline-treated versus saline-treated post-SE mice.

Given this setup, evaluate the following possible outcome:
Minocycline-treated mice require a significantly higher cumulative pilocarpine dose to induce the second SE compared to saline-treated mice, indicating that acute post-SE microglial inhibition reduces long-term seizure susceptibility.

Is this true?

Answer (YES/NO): YES